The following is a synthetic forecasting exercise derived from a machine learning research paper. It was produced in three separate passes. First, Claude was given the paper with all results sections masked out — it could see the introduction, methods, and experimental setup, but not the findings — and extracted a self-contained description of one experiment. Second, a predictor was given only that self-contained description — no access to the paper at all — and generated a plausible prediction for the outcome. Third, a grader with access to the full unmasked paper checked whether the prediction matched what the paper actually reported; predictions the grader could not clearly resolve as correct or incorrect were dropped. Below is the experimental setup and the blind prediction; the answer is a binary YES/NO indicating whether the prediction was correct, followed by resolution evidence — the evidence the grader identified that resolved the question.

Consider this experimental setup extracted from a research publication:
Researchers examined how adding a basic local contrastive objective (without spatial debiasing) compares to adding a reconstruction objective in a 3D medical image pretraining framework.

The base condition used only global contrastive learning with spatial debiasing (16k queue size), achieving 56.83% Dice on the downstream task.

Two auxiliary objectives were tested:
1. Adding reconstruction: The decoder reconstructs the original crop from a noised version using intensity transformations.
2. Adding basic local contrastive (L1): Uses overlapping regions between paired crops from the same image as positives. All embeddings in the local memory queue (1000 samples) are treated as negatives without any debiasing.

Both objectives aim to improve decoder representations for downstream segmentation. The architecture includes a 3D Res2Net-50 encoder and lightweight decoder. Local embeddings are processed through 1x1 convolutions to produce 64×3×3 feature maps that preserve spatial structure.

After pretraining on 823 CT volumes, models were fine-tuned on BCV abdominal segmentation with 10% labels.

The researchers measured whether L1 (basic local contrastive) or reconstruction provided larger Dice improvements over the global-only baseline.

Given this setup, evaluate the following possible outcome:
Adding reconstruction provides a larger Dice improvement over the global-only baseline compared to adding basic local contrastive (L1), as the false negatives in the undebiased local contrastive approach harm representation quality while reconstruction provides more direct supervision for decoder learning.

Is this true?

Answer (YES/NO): NO